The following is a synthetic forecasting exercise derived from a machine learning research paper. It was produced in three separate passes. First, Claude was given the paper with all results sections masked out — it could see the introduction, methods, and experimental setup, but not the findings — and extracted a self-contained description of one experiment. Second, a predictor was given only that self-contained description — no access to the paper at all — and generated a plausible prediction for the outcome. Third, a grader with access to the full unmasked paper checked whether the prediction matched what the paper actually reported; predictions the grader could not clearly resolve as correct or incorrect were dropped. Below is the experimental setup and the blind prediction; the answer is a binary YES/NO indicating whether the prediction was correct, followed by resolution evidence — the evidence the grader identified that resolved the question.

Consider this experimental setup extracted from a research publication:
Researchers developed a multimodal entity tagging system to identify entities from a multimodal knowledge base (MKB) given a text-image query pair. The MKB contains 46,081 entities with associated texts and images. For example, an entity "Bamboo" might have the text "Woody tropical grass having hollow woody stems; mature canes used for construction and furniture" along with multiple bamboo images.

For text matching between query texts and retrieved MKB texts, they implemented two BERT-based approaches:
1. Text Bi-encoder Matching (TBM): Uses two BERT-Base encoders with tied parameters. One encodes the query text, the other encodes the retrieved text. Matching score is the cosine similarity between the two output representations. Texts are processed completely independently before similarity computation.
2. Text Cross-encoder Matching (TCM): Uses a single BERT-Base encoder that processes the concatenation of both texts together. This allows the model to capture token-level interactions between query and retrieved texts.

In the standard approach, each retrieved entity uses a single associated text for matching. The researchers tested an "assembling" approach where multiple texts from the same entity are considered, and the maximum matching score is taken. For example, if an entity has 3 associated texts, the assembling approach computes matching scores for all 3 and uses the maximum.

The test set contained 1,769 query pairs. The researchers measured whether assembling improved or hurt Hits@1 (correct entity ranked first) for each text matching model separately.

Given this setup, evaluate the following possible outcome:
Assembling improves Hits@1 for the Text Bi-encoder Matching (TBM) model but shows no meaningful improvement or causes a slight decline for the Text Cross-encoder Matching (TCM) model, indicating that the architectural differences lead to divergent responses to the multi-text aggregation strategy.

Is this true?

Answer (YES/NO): NO